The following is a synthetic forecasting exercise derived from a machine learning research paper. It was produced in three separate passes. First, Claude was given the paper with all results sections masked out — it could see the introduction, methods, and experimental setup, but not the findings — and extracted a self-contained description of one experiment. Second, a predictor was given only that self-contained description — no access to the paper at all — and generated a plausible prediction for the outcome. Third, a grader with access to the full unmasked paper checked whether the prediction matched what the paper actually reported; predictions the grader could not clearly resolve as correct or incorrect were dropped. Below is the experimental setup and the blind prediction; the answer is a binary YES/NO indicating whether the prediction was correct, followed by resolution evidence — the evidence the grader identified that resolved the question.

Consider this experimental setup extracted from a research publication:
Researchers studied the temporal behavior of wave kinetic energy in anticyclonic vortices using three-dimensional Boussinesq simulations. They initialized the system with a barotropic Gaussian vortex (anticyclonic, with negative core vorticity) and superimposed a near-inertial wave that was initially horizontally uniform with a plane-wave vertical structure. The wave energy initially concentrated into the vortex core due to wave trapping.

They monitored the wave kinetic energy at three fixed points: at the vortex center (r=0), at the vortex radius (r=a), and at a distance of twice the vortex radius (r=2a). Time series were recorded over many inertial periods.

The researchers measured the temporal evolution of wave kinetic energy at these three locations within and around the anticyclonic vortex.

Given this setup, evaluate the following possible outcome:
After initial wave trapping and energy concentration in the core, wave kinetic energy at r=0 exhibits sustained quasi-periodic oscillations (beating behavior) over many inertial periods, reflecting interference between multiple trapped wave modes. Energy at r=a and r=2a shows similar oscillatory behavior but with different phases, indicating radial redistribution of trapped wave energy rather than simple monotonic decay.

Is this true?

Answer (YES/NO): NO